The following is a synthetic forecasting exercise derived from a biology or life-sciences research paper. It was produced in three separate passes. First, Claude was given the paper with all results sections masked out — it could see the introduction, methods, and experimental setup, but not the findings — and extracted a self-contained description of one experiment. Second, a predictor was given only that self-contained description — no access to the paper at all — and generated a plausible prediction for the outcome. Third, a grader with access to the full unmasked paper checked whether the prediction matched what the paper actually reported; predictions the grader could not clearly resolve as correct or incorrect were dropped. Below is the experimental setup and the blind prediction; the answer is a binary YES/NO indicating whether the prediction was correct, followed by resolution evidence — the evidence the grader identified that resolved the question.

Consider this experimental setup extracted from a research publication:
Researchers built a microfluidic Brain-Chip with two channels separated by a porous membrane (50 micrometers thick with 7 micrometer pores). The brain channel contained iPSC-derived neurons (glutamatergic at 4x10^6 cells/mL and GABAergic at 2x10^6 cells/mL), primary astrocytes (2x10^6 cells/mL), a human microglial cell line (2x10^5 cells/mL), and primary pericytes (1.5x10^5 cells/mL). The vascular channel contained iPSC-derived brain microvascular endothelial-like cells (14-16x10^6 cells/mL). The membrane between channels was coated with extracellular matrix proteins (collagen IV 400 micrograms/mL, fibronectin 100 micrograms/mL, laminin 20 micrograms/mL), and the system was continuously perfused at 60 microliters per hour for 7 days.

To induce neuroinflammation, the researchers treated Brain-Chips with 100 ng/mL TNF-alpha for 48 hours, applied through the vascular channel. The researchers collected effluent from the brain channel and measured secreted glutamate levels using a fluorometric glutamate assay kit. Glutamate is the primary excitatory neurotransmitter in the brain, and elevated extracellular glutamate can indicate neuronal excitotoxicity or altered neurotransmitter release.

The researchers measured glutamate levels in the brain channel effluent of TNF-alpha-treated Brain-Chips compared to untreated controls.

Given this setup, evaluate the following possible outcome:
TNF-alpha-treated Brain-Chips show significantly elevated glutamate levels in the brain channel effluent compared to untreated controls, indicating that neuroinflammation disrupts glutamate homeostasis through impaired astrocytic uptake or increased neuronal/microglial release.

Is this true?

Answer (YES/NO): NO